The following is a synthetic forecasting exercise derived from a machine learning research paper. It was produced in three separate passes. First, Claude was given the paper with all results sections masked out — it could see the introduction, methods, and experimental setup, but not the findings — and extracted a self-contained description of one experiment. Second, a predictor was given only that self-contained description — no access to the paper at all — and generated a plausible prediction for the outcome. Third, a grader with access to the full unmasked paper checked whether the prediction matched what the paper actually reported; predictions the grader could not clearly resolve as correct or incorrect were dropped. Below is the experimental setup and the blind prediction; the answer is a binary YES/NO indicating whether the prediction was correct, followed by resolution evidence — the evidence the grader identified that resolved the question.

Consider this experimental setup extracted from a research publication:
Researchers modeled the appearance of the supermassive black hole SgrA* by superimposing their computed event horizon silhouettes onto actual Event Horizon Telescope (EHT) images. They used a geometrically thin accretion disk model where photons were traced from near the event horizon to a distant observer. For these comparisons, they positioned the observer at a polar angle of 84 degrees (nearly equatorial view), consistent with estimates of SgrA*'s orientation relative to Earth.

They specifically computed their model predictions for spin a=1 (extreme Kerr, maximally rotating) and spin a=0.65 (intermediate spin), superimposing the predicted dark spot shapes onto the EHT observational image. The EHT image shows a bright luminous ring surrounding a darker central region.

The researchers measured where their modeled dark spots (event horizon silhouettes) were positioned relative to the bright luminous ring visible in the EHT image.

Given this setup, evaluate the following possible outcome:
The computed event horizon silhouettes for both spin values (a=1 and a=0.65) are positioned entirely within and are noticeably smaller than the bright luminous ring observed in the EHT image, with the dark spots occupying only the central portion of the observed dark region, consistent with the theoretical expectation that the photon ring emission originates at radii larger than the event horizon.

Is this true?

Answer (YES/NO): YES